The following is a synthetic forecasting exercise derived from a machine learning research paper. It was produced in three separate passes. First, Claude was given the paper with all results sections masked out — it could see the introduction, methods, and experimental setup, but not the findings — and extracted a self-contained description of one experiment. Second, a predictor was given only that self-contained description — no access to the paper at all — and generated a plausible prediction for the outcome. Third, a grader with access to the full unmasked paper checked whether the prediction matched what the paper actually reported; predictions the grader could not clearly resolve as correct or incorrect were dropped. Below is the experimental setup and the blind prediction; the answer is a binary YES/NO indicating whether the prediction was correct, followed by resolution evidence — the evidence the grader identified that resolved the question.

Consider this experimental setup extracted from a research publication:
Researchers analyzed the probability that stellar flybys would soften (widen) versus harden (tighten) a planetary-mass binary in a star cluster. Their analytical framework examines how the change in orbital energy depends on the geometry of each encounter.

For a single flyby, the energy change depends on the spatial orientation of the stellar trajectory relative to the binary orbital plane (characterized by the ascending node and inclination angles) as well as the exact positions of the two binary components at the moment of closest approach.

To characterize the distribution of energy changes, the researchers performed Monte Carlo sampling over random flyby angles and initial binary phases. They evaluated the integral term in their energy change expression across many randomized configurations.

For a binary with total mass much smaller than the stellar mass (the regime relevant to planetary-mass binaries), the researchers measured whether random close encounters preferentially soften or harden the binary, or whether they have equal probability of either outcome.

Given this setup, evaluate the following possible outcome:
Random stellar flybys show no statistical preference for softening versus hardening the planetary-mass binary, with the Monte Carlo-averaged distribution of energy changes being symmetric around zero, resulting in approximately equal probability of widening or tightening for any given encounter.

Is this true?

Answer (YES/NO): YES